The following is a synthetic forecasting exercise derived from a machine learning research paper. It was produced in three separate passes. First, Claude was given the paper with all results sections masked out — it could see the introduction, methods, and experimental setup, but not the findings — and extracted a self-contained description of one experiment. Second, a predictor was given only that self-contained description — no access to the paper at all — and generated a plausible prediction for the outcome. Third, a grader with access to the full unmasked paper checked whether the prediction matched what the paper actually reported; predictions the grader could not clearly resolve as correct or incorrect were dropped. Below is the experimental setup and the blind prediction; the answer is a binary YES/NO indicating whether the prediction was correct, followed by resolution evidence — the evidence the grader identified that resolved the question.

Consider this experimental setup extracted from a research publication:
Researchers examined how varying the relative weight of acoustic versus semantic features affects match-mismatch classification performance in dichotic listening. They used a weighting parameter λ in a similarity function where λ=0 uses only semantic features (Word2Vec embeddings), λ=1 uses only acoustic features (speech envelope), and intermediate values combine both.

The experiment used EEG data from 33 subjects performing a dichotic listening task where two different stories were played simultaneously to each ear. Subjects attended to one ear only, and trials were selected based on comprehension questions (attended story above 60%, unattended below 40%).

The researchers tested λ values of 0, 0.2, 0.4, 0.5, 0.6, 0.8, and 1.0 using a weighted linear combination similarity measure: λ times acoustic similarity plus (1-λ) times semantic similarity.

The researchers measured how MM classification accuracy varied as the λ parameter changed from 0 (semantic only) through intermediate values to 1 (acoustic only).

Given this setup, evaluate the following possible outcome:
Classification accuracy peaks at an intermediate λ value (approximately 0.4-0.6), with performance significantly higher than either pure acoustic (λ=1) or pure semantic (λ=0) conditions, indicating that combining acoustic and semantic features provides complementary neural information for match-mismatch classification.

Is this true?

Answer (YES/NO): NO